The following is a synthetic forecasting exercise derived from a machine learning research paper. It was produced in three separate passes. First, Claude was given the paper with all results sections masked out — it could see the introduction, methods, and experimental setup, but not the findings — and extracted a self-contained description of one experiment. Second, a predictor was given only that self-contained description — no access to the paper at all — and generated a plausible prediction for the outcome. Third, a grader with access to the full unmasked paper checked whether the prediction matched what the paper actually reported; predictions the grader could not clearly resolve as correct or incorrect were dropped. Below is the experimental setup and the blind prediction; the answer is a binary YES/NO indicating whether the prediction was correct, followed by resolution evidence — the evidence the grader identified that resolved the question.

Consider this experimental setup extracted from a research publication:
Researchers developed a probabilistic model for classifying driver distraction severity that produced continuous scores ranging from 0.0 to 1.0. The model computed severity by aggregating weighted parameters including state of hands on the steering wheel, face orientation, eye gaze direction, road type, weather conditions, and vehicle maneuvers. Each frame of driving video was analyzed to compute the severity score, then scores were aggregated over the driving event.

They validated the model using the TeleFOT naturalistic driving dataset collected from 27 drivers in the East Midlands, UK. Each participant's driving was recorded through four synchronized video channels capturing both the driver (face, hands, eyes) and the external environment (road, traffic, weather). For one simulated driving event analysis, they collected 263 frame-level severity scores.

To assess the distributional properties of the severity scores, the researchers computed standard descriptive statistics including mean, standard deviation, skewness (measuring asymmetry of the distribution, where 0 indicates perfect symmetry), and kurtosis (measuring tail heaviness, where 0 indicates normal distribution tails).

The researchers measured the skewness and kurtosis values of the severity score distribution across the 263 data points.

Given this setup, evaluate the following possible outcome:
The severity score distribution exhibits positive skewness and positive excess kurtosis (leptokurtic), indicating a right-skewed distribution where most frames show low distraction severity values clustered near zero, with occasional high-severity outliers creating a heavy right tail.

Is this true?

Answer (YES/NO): NO